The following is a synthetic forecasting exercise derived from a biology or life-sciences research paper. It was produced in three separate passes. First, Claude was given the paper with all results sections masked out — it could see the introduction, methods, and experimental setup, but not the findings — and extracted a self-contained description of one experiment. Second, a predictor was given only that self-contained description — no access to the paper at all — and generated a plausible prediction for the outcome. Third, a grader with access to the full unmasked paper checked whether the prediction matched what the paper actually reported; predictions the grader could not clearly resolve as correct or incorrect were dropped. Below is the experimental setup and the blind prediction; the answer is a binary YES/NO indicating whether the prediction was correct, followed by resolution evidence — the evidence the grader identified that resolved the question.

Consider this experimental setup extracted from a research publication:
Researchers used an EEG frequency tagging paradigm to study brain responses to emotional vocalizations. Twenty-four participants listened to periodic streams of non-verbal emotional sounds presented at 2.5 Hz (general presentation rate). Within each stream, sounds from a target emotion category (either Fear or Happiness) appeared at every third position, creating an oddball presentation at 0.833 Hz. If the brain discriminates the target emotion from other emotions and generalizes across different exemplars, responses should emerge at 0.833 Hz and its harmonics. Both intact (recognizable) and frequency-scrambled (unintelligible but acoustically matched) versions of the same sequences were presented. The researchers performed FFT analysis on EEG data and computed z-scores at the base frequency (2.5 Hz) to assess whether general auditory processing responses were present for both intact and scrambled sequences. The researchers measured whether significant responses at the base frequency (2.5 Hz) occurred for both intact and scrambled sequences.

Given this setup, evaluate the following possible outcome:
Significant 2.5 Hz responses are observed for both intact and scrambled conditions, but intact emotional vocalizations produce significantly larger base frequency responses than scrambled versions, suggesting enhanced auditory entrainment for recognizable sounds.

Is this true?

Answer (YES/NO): NO